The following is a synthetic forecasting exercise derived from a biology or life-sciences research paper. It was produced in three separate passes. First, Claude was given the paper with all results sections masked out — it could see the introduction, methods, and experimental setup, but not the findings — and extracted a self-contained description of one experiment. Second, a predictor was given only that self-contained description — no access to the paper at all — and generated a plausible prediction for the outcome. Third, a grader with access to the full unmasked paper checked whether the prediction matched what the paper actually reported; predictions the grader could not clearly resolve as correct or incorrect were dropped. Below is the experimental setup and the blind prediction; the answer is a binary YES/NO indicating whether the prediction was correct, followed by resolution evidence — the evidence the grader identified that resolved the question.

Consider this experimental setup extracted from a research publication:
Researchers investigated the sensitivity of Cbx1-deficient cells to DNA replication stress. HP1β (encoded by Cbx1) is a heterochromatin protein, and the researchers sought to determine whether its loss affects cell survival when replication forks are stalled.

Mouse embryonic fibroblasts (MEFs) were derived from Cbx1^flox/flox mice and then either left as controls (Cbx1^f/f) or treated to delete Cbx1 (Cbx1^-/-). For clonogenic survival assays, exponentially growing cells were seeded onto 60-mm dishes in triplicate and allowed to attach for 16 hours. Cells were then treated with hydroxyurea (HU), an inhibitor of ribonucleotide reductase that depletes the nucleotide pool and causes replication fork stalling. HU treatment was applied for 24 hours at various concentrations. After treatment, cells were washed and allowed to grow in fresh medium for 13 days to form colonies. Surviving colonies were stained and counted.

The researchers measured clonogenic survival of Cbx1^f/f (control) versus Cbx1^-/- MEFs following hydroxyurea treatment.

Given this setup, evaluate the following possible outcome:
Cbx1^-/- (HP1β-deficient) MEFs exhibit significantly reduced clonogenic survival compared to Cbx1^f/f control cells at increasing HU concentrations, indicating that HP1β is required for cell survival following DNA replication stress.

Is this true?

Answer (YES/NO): YES